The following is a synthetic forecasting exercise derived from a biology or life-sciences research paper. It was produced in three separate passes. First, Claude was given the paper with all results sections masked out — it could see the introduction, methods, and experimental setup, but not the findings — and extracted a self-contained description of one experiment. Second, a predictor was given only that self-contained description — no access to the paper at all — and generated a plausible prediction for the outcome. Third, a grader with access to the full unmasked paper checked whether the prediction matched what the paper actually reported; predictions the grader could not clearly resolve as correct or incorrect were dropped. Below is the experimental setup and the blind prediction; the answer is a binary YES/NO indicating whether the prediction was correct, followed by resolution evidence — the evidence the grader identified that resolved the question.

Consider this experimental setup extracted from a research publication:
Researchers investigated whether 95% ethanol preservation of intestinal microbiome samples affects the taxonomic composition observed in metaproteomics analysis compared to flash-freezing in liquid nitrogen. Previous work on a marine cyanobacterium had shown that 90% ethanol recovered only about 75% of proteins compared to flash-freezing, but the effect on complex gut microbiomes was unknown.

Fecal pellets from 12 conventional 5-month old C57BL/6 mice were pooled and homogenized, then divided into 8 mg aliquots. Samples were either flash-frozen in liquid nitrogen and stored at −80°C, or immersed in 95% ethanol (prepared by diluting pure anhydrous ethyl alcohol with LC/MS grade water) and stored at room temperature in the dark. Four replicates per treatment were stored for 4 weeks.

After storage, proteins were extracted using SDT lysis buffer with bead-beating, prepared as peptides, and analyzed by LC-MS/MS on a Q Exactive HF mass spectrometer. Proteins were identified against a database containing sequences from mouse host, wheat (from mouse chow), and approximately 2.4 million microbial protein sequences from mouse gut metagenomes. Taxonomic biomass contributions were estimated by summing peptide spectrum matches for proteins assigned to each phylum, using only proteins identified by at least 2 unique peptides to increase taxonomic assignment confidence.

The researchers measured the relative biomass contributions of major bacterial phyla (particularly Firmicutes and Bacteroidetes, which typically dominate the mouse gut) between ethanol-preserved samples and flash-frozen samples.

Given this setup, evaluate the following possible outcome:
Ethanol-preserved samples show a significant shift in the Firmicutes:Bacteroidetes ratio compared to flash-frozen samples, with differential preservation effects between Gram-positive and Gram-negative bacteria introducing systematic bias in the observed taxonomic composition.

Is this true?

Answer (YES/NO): NO